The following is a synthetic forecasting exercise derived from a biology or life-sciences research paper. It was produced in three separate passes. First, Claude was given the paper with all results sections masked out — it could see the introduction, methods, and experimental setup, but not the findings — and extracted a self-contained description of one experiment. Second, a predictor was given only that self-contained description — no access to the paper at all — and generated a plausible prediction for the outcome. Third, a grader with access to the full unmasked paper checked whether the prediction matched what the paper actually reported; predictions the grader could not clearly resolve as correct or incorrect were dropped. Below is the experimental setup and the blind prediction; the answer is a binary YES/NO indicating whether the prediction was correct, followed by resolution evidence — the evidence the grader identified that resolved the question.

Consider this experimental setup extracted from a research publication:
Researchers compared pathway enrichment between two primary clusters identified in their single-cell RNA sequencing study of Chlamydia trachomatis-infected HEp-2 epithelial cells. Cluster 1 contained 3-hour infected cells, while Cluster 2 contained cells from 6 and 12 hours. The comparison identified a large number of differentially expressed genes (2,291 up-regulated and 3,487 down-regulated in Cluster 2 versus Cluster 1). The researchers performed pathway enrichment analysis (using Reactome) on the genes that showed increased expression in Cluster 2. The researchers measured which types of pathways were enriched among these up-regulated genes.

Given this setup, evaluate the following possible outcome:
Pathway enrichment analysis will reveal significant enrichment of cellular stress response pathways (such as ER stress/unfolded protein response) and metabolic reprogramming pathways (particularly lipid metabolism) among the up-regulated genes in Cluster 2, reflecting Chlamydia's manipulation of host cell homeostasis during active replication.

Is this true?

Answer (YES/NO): NO